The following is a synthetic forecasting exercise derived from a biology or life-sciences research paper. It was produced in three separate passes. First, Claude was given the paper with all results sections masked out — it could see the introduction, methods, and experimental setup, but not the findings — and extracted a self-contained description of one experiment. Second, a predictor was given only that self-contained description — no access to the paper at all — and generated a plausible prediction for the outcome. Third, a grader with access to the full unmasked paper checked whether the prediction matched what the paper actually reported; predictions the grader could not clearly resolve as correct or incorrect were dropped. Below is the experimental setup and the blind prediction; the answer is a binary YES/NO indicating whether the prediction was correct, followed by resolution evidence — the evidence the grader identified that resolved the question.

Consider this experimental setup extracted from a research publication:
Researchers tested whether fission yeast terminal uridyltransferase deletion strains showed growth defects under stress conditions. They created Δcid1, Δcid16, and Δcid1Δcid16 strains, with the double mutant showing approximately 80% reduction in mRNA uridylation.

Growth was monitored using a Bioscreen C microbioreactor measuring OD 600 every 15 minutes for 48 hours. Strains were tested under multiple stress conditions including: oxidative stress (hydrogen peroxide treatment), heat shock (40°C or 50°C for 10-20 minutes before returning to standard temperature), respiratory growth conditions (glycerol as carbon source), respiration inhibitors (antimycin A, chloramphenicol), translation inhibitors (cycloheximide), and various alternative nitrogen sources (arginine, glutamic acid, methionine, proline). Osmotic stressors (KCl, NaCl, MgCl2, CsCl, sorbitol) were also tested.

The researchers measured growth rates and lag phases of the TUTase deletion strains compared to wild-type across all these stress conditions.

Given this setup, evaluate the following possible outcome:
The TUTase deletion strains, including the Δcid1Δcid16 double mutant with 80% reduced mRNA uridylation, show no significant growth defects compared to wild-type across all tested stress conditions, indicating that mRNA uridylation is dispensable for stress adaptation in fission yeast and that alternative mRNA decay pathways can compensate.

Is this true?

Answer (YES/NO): YES